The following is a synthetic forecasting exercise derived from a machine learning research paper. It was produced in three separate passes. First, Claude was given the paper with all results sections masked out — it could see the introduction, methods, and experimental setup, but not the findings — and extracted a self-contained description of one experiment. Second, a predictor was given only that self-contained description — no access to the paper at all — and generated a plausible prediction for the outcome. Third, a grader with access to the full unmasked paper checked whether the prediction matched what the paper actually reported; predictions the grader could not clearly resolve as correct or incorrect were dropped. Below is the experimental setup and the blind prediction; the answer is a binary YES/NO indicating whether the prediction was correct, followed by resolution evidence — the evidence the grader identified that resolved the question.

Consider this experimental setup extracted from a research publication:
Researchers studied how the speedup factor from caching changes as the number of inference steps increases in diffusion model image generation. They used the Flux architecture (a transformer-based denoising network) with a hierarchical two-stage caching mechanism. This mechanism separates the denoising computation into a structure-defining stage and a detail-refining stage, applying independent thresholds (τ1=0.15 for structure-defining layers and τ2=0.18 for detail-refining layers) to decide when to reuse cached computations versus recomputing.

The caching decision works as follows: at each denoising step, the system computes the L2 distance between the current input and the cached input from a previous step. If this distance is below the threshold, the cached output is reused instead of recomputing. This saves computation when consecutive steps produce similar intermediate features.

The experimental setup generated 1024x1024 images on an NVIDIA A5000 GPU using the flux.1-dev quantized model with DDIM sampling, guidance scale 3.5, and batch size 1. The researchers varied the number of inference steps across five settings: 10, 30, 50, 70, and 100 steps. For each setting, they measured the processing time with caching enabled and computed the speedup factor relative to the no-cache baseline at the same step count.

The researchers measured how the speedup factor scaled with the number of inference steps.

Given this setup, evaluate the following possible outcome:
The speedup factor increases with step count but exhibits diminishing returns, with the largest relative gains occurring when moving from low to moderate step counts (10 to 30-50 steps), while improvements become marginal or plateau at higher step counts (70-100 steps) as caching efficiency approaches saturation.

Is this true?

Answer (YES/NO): NO